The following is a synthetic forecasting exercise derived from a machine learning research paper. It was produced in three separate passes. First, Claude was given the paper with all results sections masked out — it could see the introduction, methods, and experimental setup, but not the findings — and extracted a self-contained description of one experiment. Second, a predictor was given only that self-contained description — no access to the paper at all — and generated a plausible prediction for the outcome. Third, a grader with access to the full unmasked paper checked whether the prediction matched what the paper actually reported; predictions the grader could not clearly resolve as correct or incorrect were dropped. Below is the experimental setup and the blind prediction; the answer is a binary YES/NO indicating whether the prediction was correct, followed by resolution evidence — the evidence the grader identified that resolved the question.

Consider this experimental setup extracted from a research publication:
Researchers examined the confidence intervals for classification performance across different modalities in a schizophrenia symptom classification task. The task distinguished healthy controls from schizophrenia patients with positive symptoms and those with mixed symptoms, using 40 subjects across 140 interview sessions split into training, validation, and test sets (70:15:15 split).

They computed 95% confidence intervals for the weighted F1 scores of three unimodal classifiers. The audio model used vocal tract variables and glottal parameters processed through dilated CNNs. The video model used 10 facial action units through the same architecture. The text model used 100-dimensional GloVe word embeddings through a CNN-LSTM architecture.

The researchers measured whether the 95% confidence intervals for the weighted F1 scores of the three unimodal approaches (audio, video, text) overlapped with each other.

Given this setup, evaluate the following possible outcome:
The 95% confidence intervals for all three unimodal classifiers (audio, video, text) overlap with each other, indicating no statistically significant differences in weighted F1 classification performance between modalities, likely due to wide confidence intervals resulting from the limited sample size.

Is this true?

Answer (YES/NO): YES